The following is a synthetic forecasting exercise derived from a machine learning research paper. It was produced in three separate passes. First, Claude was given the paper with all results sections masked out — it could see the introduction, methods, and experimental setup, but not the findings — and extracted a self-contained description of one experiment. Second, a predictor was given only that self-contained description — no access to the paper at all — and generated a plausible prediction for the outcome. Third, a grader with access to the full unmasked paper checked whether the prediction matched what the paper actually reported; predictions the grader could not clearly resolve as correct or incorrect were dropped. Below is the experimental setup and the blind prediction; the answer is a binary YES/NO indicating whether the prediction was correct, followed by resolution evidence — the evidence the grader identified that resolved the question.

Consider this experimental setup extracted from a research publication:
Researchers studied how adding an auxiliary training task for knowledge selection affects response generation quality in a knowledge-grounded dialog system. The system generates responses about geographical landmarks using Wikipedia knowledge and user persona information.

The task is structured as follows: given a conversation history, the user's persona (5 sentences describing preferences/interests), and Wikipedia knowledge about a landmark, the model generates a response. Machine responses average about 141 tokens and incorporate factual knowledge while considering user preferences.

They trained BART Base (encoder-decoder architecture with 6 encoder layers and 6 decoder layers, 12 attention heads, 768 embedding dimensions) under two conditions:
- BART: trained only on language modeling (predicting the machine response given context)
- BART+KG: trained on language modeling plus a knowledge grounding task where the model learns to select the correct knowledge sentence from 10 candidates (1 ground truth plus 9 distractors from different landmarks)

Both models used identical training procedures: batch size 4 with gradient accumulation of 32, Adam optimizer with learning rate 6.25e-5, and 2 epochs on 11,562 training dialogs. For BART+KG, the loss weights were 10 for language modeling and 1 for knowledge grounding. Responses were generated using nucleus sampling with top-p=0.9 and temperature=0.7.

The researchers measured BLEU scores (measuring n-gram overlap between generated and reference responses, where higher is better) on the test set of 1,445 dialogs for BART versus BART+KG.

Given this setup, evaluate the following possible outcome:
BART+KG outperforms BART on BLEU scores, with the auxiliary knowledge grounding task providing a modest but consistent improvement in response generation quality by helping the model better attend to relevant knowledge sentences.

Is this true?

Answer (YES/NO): NO